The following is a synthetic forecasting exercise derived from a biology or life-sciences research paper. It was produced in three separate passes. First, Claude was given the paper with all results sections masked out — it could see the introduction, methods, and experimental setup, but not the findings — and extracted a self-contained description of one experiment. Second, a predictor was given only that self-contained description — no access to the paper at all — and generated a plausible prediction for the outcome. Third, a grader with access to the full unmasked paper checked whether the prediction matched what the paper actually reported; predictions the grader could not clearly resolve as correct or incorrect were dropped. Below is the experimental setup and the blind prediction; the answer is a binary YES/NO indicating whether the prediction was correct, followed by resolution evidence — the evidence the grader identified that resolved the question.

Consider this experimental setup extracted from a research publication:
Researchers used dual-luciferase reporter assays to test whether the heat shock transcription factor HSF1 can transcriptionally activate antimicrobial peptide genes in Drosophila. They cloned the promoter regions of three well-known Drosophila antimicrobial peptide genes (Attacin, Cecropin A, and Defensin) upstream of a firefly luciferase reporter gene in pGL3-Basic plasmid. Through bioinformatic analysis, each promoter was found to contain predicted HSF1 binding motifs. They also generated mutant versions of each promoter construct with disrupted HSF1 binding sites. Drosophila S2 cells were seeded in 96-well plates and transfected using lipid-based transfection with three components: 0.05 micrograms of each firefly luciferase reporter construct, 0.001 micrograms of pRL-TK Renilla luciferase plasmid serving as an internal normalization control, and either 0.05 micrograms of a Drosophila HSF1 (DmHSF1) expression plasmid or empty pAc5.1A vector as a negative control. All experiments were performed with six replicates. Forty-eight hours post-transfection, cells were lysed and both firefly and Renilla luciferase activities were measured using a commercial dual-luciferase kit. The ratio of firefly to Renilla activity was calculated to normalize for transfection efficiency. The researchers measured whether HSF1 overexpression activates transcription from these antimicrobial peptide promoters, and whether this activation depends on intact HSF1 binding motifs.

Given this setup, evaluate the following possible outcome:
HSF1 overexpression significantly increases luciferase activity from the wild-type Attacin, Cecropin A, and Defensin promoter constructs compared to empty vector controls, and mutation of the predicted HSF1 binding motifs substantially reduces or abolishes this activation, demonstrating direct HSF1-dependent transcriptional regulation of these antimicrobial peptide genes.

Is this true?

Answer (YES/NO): YES